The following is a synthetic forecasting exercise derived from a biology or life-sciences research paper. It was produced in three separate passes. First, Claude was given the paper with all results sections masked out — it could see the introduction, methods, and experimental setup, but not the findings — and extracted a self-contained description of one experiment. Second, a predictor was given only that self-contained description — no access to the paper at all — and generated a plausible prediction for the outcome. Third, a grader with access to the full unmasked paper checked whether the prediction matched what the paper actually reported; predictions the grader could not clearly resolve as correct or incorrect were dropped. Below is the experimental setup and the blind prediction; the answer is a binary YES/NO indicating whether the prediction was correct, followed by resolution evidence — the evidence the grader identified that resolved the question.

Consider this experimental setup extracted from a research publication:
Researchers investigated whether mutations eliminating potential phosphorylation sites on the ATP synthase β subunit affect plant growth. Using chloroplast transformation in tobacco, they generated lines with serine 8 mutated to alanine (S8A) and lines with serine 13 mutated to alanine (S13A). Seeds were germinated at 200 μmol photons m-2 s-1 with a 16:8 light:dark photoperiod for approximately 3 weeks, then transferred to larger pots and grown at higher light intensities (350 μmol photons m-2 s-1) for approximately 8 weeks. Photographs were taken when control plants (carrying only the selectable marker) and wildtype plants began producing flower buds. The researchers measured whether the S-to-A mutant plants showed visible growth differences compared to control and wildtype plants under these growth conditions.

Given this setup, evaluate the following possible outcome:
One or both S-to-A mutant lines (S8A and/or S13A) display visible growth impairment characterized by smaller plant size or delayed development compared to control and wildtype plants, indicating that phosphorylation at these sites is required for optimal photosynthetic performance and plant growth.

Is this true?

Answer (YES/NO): NO